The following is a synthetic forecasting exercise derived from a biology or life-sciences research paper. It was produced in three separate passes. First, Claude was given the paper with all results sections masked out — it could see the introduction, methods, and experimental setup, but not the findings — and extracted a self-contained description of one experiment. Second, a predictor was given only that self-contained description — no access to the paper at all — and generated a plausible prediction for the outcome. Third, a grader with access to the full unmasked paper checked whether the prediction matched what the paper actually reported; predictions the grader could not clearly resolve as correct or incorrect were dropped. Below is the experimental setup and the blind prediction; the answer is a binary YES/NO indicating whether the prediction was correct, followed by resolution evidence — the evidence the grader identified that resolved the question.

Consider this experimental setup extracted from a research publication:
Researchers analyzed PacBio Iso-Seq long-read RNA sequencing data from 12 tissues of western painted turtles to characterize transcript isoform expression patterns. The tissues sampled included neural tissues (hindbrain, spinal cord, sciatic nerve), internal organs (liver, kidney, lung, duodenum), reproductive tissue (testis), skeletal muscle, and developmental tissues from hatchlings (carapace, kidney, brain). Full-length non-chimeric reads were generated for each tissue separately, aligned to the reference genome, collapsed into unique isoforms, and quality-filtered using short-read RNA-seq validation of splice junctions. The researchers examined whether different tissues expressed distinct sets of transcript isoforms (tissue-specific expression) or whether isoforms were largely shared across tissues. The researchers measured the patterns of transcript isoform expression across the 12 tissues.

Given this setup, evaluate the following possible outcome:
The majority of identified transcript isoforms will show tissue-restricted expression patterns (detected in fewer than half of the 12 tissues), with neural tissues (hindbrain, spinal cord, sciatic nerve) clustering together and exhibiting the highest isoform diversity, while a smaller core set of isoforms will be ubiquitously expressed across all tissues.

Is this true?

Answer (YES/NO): NO